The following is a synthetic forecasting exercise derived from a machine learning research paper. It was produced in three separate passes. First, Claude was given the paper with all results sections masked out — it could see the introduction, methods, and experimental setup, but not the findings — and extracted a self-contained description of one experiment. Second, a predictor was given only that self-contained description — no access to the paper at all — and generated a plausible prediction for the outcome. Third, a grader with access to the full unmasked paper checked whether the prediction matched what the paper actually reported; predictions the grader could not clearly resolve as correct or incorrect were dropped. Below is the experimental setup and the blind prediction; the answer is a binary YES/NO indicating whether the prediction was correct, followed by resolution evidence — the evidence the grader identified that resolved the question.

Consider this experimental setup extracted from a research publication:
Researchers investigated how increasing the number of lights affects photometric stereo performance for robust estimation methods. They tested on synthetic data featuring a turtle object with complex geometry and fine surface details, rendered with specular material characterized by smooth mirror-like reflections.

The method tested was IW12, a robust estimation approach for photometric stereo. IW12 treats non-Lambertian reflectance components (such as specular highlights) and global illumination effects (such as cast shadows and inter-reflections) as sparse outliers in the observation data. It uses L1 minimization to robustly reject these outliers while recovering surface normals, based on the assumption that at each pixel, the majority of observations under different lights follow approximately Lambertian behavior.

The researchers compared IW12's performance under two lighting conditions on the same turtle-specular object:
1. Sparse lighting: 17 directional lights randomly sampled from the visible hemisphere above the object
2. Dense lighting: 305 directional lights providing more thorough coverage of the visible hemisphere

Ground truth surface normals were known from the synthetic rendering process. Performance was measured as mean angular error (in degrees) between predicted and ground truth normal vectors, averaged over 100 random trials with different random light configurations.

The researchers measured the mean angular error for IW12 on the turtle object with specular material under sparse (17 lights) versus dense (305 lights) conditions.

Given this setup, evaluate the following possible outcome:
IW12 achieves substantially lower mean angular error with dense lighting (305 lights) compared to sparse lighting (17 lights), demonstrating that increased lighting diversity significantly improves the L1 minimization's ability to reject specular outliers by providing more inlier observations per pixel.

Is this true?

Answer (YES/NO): NO